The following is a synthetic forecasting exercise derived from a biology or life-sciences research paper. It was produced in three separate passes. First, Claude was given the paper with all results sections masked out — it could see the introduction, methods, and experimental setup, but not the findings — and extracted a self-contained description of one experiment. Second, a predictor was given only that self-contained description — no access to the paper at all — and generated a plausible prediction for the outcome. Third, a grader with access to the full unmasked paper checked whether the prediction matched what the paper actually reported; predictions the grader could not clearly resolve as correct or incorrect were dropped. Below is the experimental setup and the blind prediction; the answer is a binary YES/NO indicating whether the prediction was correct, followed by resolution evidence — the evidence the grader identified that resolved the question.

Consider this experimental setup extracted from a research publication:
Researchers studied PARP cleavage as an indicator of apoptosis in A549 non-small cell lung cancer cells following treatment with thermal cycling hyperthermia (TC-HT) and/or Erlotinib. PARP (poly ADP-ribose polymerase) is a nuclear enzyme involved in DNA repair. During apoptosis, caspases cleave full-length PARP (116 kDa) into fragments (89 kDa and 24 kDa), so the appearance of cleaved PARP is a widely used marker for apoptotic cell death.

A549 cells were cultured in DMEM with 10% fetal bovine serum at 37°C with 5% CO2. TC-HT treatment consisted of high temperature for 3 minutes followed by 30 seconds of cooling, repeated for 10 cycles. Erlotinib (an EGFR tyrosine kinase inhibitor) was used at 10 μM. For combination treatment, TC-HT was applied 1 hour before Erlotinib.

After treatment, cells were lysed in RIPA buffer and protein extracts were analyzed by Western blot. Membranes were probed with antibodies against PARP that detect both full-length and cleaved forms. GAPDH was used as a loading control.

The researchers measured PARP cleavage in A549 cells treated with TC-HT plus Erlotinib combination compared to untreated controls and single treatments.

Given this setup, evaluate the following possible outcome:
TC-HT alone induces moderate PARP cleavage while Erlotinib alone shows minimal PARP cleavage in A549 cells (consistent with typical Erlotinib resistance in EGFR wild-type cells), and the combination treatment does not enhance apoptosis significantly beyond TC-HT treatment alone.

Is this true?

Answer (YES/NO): NO